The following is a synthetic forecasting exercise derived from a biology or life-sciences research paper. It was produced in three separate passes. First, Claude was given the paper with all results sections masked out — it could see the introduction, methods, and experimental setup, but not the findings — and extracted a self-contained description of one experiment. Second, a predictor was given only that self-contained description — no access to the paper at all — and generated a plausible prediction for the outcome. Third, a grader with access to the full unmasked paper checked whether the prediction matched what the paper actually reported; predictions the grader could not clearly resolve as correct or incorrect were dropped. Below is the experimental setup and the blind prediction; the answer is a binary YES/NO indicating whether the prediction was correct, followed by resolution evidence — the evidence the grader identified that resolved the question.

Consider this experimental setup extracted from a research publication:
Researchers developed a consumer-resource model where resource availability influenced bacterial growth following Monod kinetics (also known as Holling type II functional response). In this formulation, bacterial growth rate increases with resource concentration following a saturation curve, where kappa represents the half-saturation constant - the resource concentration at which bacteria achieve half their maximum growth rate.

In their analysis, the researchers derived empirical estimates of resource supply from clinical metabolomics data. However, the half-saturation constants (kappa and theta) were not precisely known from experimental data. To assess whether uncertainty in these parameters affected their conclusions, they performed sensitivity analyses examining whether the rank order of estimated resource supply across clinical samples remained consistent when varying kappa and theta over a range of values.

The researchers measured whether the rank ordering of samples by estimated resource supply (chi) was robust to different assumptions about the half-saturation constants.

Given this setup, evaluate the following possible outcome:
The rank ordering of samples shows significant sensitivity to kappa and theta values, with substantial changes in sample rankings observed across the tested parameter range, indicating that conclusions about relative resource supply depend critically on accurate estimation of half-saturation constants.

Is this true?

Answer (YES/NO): NO